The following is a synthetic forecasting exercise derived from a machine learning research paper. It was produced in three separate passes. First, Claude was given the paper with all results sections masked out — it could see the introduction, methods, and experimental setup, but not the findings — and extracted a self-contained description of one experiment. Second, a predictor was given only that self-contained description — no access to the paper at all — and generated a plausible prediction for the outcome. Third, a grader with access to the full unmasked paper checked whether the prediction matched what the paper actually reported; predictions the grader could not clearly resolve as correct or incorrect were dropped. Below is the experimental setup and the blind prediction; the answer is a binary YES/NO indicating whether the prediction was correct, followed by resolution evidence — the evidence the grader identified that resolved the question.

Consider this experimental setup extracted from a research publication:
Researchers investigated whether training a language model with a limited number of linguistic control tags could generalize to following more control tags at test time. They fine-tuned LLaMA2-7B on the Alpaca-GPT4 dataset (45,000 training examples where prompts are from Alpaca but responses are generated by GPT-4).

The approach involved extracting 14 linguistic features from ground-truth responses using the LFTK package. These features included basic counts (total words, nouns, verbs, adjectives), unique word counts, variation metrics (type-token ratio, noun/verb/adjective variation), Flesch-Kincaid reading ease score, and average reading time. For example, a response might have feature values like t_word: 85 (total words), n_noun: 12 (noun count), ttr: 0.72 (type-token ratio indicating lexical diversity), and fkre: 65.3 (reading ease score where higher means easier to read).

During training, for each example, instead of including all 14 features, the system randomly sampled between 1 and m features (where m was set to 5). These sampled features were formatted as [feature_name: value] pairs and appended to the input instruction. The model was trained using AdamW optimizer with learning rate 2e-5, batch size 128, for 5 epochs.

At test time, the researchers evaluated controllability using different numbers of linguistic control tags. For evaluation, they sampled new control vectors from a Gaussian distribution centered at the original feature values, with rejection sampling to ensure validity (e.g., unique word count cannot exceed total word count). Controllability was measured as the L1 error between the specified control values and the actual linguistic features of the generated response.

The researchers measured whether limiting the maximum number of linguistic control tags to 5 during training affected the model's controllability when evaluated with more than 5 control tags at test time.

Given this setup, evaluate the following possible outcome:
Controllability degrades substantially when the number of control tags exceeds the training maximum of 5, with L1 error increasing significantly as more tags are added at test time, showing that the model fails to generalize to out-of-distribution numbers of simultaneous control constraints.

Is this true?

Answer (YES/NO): NO